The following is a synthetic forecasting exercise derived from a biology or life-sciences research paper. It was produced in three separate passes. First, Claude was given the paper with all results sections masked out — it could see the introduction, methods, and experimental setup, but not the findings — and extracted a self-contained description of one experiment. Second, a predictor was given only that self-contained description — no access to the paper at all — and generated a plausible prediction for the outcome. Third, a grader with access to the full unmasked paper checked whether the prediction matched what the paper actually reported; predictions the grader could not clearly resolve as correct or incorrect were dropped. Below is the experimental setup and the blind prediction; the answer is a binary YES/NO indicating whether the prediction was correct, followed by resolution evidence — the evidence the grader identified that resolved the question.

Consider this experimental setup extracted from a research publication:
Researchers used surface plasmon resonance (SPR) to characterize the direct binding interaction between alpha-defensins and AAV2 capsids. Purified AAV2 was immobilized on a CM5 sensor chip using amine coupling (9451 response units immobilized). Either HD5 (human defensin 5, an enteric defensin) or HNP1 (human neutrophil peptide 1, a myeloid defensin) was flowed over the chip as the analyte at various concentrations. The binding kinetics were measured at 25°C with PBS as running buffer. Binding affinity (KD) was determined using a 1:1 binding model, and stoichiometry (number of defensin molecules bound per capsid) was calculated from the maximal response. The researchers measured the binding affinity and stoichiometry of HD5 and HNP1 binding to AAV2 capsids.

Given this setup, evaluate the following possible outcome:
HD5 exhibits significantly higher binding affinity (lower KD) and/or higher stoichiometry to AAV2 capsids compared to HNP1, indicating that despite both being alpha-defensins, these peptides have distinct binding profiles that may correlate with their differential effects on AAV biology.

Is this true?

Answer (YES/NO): NO